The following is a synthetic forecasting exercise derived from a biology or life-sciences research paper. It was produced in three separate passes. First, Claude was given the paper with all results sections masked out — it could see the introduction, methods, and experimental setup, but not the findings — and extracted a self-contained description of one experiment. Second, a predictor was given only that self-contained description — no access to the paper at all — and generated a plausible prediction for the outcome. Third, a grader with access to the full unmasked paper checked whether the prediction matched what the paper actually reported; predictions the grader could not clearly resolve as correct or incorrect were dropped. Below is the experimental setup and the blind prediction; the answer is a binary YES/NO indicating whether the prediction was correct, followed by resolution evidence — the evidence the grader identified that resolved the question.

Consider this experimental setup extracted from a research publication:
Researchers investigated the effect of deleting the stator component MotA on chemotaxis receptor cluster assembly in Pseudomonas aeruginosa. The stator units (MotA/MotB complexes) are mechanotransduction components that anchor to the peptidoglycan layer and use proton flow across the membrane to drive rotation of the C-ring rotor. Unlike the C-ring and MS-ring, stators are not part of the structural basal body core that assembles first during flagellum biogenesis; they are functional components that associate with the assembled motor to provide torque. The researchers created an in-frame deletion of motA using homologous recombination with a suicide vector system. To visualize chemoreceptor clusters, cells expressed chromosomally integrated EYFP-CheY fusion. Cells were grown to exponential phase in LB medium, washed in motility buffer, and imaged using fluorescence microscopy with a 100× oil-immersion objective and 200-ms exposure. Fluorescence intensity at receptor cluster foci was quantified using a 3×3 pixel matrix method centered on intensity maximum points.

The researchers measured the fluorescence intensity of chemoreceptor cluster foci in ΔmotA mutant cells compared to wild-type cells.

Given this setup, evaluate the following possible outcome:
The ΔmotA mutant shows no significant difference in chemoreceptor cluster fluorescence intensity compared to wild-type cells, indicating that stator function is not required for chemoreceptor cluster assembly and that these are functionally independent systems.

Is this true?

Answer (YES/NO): YES